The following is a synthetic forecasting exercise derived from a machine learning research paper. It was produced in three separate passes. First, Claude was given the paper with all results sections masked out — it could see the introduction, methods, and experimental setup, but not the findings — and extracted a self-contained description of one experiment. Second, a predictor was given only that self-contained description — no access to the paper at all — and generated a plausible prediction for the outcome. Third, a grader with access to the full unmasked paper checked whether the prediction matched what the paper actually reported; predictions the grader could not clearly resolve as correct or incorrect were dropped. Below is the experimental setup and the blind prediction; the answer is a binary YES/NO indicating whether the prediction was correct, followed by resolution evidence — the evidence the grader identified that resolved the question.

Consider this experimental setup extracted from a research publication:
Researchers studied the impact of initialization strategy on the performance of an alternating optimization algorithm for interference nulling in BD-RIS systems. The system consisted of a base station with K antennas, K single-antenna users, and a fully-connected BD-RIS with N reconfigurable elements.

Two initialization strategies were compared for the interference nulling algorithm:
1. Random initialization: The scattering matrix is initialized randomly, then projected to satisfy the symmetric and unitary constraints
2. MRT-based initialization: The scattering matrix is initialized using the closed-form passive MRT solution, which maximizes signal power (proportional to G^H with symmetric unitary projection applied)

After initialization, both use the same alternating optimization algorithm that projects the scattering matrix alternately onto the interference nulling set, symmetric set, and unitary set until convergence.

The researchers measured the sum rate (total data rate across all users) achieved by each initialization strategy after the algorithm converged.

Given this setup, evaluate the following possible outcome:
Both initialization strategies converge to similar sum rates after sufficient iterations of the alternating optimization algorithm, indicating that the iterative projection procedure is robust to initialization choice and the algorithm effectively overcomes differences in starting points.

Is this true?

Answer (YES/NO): NO